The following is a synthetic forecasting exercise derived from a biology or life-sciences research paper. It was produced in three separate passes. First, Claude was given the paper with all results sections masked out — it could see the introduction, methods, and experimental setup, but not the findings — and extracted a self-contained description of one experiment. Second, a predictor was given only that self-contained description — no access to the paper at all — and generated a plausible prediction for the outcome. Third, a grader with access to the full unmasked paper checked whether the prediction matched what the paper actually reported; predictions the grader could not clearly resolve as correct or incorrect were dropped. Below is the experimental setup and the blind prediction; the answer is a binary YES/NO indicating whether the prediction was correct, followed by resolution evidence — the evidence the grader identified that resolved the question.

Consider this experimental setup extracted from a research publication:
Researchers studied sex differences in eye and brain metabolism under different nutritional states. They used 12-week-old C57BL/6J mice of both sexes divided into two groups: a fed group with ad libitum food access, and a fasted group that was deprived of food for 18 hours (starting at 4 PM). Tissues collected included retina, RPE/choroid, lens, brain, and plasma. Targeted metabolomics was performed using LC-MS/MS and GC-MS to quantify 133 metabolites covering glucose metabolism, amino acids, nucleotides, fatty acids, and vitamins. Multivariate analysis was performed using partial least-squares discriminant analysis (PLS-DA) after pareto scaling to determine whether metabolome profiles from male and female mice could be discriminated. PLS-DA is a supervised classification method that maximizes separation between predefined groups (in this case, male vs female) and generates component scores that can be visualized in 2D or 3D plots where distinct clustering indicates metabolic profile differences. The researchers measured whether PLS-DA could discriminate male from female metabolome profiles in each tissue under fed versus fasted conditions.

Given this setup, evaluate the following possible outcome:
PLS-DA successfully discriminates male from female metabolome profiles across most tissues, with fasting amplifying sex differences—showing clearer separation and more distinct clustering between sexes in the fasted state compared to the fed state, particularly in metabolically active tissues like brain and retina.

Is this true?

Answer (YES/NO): NO